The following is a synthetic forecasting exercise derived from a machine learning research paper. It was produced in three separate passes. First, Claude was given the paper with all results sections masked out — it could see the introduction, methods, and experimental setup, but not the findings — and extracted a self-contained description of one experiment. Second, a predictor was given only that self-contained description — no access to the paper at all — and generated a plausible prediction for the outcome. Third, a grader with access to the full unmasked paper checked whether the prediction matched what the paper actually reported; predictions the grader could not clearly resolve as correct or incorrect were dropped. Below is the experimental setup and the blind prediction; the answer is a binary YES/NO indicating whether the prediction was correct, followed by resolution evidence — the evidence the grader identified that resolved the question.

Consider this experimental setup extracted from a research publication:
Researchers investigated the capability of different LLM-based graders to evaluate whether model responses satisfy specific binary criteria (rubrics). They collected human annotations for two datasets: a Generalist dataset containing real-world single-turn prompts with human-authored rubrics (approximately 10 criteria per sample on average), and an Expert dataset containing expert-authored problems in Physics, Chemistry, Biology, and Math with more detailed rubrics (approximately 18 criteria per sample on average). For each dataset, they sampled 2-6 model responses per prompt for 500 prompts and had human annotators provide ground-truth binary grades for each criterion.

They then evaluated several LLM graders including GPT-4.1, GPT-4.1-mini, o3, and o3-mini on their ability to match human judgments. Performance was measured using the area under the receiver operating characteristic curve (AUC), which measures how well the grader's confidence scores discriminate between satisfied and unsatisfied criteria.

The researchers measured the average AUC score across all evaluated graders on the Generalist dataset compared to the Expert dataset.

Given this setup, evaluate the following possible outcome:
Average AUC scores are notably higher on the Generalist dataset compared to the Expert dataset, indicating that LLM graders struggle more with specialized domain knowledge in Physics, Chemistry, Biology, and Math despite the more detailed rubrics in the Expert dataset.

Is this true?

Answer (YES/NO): YES